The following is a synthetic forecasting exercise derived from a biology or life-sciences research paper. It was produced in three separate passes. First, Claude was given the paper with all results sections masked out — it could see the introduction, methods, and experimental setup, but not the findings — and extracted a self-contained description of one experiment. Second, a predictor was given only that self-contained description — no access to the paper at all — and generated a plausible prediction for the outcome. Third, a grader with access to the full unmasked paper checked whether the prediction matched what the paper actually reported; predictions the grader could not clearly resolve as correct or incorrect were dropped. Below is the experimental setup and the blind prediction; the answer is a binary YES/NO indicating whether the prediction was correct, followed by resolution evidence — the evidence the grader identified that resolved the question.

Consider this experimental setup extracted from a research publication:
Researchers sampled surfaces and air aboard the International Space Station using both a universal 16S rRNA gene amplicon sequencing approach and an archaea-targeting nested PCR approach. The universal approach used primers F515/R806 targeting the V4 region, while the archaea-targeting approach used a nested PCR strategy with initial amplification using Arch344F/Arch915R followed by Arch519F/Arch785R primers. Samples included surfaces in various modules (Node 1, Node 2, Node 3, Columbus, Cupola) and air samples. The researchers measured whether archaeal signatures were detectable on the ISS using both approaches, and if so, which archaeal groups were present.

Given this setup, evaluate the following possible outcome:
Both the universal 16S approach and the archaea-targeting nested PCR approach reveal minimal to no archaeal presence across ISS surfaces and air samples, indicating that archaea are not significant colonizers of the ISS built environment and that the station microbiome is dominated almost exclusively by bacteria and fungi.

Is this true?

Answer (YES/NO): NO